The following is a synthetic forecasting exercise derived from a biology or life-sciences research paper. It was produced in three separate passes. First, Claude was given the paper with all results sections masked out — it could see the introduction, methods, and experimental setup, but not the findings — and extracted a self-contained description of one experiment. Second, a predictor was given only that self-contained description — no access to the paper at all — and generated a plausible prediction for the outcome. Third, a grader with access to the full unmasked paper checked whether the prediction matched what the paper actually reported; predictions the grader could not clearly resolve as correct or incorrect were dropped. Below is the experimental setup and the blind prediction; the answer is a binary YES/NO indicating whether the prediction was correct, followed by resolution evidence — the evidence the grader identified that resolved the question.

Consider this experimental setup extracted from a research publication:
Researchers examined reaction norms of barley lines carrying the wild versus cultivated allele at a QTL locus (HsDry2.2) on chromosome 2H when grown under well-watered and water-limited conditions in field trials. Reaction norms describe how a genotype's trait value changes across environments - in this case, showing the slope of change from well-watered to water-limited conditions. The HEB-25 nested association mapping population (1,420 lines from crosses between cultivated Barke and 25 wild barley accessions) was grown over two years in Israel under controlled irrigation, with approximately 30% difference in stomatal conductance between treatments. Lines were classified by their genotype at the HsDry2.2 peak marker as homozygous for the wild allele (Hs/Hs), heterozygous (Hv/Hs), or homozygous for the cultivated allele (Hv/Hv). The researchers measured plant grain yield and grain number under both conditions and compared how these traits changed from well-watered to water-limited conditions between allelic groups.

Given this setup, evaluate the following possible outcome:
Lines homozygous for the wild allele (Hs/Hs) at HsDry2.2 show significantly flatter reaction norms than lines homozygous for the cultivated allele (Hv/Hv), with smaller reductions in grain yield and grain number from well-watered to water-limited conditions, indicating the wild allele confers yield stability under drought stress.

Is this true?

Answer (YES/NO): YES